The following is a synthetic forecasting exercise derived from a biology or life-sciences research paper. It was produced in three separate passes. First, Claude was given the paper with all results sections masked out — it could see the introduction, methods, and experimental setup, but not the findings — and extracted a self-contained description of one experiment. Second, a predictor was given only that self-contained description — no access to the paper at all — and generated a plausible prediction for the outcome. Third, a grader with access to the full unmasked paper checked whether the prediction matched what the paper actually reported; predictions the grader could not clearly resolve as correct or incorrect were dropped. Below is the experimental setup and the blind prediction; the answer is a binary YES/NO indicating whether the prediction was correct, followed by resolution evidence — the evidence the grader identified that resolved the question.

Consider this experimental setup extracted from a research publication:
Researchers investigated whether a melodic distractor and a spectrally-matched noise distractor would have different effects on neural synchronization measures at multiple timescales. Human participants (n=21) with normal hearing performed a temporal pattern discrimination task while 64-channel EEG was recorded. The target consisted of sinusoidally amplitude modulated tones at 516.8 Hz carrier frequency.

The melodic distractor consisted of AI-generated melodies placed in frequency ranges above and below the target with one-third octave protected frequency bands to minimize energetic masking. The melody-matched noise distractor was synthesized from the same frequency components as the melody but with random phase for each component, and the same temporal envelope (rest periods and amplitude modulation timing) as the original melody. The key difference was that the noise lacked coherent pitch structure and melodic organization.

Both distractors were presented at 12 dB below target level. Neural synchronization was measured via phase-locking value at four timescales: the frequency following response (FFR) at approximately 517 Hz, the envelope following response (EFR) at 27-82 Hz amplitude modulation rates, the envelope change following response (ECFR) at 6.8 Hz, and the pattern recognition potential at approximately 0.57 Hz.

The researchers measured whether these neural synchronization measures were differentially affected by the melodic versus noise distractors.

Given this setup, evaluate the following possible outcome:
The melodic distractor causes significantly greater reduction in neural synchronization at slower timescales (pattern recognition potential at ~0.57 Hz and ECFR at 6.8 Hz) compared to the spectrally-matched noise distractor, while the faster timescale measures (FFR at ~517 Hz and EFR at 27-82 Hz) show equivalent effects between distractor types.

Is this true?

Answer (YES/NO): NO